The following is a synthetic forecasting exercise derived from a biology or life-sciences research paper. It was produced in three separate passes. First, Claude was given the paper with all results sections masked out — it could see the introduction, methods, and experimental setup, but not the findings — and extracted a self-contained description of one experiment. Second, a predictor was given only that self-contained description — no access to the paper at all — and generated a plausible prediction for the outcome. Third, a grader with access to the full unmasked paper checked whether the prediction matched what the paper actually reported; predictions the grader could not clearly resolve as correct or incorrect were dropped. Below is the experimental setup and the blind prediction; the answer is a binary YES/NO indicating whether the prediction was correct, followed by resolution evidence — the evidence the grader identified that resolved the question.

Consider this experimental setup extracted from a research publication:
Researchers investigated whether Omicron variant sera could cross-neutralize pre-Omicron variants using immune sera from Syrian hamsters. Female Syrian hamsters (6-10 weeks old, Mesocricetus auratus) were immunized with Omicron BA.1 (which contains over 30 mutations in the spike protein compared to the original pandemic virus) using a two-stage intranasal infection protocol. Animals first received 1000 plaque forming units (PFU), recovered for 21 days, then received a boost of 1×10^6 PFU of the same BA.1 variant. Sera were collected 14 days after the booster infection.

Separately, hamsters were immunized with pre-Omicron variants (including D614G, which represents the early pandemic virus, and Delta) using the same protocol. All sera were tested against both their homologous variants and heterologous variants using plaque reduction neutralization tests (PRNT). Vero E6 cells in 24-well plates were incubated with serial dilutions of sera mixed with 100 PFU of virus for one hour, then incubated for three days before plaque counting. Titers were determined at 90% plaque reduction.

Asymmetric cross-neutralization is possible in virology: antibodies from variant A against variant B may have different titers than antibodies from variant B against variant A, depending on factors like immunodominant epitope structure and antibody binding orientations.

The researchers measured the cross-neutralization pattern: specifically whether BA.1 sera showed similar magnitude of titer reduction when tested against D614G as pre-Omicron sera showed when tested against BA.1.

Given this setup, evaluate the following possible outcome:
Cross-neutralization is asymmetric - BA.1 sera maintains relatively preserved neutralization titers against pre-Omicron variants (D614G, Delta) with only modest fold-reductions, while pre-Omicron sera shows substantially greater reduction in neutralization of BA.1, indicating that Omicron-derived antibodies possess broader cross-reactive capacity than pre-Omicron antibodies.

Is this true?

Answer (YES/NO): NO